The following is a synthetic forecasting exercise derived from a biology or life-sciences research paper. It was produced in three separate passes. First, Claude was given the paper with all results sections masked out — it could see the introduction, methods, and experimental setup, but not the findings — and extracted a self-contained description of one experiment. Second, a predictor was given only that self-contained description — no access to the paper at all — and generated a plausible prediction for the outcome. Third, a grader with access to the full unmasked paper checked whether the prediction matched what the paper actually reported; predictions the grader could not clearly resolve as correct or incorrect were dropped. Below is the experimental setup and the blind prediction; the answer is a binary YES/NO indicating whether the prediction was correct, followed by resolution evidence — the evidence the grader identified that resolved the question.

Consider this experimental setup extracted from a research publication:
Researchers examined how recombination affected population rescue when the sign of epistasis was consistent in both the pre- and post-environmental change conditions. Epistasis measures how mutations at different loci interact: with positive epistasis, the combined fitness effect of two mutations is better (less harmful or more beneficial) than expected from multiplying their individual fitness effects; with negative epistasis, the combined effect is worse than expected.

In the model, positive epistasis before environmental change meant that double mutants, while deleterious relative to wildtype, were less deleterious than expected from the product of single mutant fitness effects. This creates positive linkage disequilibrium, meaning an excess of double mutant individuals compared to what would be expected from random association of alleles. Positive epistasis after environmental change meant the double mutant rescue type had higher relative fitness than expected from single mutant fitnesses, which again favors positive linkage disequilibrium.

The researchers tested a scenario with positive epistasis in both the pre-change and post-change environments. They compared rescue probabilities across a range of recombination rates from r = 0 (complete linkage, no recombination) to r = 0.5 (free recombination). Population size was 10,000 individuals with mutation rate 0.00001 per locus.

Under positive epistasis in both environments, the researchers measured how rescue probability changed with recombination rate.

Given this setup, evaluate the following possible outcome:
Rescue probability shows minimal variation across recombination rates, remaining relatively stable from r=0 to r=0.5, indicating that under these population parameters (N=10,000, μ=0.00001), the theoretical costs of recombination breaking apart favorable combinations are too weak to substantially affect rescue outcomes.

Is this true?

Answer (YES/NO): NO